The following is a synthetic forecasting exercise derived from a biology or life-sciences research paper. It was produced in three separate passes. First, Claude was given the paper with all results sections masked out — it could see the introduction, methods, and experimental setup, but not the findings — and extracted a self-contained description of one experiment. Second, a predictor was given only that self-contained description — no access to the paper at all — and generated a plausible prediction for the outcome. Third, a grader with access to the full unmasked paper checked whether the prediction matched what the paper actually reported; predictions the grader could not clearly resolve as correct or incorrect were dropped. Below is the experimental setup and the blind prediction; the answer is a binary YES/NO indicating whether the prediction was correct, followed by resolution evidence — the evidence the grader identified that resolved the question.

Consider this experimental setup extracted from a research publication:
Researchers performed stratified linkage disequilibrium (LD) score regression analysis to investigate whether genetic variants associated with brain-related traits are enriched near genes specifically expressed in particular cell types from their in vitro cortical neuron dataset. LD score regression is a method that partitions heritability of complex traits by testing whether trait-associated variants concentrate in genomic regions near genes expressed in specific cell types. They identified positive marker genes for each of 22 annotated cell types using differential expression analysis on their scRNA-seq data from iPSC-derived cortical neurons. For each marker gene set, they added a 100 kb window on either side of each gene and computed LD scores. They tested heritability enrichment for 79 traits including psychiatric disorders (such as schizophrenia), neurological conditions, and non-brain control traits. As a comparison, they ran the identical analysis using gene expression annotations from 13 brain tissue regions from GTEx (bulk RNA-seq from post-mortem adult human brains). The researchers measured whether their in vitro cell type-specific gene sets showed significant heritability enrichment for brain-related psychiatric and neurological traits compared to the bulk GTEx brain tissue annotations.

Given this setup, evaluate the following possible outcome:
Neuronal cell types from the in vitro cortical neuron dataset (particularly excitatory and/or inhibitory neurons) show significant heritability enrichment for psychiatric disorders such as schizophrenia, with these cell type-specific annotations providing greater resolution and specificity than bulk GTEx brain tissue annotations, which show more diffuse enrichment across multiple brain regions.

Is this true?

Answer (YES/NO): YES